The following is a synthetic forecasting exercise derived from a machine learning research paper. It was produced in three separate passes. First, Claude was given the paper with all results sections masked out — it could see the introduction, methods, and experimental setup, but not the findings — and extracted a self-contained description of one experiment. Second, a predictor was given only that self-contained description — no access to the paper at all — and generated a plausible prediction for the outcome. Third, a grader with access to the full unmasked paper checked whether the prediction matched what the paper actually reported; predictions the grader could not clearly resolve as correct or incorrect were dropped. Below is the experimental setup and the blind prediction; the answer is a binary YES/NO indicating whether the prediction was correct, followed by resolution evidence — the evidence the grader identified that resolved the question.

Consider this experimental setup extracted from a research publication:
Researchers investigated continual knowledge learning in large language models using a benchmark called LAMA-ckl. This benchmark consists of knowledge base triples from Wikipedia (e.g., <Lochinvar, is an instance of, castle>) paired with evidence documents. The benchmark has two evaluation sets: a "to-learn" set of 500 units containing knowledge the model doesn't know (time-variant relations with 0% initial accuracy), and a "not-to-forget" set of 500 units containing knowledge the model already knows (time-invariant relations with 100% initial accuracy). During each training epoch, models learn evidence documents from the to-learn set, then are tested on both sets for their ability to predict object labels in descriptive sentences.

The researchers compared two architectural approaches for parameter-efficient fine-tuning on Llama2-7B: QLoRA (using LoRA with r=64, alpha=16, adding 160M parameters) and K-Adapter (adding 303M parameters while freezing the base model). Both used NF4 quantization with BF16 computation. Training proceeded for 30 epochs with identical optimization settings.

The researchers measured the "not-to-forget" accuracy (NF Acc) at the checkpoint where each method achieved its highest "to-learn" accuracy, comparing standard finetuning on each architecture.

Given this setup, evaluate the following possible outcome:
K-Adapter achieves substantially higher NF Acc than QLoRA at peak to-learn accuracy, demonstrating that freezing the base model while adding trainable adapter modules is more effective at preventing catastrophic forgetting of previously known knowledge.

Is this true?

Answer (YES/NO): YES